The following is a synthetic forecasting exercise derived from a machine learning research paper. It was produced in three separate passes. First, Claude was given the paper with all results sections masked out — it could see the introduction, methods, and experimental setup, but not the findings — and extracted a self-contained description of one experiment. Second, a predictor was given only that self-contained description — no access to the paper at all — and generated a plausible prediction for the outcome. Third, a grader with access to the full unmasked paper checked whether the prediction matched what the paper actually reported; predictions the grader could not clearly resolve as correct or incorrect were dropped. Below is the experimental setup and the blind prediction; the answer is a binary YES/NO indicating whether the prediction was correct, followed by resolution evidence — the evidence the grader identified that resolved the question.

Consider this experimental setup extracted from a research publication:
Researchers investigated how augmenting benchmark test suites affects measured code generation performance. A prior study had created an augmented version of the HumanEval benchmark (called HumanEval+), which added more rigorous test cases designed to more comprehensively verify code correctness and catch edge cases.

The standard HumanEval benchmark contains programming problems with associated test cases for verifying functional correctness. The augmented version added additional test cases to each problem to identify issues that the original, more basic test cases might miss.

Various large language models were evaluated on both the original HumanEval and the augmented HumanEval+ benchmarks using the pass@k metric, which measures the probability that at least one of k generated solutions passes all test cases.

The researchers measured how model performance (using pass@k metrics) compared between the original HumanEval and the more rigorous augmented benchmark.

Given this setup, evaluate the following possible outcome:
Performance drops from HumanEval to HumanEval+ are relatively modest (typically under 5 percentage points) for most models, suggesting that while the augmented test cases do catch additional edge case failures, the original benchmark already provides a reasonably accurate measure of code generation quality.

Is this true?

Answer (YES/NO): NO